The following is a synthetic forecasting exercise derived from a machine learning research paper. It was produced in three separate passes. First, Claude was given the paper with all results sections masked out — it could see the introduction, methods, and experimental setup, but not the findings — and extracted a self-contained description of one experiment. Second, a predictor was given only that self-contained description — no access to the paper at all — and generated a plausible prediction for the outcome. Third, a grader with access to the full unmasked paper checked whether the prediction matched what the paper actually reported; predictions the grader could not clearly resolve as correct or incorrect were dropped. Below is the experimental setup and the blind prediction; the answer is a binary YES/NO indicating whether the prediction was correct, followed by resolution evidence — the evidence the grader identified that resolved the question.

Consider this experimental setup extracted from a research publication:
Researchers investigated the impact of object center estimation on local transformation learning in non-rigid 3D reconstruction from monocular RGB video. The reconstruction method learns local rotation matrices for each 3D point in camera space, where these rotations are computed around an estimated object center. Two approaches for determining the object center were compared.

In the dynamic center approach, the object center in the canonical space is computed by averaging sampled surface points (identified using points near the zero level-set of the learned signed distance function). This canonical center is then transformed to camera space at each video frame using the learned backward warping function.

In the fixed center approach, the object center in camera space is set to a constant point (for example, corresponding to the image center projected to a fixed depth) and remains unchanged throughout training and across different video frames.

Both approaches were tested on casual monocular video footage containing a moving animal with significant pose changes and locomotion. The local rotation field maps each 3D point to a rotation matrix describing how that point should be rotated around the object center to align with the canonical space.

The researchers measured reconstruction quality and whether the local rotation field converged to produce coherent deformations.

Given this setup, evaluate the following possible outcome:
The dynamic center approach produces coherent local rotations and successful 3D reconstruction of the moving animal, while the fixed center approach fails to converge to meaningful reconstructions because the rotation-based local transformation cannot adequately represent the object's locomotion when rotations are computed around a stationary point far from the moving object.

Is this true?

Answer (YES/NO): NO